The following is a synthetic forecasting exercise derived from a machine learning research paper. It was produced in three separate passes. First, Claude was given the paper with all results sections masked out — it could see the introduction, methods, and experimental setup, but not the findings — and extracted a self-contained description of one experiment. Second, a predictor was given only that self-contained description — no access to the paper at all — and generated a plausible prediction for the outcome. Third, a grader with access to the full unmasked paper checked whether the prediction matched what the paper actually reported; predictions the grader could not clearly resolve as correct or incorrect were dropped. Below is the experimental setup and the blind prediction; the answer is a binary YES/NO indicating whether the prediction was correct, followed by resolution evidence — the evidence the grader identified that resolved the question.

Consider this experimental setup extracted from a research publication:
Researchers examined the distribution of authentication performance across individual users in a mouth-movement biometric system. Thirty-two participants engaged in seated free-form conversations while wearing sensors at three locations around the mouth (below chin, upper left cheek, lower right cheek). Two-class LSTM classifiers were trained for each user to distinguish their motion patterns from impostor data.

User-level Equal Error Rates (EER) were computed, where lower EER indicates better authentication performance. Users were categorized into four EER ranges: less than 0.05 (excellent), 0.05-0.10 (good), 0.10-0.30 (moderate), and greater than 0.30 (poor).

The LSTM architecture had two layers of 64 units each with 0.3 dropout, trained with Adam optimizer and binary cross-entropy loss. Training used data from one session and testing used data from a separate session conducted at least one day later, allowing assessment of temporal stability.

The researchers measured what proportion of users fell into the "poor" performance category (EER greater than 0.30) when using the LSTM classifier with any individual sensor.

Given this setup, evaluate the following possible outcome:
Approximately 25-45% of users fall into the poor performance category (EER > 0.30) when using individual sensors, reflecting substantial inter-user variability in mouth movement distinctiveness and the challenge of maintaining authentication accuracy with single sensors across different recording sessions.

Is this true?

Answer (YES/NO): NO